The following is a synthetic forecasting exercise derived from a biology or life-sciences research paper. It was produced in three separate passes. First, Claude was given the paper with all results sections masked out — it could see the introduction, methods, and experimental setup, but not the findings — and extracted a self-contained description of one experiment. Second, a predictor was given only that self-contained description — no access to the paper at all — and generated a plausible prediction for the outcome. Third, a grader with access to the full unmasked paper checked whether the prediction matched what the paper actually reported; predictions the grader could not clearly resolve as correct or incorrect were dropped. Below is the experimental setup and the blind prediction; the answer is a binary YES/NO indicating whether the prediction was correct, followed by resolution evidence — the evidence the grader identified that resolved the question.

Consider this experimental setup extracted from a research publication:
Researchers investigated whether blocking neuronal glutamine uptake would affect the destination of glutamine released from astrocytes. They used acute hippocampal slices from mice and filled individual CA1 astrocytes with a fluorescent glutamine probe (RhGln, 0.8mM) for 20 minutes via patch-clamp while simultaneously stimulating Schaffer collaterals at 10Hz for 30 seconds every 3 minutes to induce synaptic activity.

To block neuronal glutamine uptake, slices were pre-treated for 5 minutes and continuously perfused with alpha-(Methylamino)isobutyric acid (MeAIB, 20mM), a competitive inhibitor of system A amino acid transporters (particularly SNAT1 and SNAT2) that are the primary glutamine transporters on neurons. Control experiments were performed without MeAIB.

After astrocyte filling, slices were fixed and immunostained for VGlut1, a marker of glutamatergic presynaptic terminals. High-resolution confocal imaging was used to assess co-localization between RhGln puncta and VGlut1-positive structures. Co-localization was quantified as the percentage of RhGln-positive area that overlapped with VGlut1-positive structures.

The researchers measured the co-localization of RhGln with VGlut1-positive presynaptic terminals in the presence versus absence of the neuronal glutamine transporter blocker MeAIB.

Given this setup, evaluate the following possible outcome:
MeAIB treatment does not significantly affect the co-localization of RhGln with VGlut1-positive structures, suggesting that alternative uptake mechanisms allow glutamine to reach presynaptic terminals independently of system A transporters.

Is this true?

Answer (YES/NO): NO